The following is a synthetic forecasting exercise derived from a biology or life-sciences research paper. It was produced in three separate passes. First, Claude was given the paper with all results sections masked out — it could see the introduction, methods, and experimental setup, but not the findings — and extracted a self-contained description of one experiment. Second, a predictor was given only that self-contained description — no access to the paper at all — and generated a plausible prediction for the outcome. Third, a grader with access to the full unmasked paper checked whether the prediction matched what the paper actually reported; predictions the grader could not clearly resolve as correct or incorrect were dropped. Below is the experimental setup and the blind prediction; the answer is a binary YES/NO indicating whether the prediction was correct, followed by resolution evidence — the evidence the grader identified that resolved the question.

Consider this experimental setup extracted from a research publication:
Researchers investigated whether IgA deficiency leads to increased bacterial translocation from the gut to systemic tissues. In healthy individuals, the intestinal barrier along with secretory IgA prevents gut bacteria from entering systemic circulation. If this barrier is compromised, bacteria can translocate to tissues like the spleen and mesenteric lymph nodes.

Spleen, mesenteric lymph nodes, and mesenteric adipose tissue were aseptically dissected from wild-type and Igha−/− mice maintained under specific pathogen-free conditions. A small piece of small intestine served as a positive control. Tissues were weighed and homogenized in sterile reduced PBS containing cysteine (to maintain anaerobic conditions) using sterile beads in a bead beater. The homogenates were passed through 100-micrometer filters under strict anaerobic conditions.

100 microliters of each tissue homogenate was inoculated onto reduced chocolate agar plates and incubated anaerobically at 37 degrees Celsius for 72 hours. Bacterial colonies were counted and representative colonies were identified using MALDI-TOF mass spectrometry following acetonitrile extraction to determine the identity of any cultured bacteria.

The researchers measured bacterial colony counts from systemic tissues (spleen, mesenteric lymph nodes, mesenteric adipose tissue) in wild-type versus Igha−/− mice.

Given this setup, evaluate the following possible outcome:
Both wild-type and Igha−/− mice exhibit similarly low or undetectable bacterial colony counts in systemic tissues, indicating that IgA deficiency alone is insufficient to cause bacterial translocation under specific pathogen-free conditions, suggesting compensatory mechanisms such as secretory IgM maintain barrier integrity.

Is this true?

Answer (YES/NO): NO